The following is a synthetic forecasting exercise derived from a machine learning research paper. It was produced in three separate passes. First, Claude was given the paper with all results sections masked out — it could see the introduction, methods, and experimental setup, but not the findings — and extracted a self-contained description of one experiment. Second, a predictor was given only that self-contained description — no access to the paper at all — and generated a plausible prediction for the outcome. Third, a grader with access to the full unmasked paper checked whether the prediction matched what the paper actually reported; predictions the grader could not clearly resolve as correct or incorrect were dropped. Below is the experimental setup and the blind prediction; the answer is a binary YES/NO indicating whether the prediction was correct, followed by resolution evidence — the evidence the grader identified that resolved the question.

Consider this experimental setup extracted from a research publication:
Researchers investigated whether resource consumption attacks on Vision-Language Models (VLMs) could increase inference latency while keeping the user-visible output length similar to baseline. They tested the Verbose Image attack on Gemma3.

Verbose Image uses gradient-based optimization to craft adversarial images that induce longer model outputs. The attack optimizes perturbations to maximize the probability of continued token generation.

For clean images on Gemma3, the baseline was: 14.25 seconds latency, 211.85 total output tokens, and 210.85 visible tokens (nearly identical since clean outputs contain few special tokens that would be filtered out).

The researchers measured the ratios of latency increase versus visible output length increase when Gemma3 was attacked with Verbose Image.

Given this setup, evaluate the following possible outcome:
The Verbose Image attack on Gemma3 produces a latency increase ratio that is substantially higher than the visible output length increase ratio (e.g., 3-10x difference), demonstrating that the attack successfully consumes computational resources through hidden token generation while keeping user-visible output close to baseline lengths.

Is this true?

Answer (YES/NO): NO